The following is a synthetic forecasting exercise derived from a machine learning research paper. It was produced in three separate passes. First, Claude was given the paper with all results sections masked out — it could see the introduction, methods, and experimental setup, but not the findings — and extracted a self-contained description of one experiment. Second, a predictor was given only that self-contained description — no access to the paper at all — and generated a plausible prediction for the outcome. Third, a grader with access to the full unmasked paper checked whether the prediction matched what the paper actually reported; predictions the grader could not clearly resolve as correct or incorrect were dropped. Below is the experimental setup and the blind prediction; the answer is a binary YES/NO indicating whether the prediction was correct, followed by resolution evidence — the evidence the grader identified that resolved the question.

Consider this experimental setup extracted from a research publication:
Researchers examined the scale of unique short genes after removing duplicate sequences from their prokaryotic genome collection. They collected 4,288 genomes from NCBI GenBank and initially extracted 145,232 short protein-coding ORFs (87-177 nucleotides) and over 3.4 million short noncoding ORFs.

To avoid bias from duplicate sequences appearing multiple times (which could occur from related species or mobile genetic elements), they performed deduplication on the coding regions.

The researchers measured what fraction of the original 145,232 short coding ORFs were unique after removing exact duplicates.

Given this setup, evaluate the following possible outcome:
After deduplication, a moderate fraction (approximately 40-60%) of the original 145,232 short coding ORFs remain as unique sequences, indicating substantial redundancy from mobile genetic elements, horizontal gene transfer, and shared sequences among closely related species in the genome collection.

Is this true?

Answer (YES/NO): NO